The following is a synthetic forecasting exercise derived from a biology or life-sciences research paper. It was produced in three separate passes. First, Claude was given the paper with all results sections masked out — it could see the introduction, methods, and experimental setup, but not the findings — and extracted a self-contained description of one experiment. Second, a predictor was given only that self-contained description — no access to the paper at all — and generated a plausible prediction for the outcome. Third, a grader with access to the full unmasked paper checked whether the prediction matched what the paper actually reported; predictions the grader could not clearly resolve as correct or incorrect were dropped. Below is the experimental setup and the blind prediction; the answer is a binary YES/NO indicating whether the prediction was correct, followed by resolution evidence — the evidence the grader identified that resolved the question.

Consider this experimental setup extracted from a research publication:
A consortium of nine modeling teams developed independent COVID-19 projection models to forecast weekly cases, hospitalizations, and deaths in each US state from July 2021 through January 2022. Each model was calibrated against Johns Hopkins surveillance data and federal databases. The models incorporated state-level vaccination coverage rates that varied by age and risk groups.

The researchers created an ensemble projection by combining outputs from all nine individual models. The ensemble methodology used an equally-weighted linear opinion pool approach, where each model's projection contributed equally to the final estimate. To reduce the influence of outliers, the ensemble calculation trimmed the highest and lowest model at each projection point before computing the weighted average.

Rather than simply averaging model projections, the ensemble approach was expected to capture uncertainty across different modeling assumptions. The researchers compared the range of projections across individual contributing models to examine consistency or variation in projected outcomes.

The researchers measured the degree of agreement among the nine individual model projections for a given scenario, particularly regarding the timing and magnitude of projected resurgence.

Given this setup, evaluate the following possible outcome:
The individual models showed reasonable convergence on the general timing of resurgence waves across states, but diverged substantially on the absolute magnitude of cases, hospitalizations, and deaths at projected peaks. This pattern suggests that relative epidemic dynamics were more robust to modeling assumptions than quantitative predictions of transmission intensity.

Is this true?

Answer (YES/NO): NO